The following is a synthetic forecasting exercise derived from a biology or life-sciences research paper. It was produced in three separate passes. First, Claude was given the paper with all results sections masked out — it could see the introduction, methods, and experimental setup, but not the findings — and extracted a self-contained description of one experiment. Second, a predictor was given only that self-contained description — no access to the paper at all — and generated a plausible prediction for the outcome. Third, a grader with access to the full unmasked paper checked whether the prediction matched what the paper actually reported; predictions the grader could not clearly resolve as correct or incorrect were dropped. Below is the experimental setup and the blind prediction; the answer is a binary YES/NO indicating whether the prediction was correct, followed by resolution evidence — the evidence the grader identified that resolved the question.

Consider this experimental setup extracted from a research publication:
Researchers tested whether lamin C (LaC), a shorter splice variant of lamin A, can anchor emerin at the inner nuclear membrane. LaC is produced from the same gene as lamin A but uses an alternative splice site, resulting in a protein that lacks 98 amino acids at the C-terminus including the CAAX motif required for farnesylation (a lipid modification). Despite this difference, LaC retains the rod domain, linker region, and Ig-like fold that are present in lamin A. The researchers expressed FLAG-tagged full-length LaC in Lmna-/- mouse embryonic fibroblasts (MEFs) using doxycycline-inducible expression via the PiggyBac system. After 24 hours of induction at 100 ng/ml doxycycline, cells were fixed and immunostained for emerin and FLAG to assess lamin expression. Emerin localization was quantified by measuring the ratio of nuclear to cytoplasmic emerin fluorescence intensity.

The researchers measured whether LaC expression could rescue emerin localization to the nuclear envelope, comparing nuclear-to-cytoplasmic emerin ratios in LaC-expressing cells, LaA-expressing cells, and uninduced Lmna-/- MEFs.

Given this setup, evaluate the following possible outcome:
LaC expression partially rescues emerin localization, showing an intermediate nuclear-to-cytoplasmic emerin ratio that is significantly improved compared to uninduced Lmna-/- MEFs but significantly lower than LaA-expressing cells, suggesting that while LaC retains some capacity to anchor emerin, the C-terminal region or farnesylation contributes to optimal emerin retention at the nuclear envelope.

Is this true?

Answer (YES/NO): NO